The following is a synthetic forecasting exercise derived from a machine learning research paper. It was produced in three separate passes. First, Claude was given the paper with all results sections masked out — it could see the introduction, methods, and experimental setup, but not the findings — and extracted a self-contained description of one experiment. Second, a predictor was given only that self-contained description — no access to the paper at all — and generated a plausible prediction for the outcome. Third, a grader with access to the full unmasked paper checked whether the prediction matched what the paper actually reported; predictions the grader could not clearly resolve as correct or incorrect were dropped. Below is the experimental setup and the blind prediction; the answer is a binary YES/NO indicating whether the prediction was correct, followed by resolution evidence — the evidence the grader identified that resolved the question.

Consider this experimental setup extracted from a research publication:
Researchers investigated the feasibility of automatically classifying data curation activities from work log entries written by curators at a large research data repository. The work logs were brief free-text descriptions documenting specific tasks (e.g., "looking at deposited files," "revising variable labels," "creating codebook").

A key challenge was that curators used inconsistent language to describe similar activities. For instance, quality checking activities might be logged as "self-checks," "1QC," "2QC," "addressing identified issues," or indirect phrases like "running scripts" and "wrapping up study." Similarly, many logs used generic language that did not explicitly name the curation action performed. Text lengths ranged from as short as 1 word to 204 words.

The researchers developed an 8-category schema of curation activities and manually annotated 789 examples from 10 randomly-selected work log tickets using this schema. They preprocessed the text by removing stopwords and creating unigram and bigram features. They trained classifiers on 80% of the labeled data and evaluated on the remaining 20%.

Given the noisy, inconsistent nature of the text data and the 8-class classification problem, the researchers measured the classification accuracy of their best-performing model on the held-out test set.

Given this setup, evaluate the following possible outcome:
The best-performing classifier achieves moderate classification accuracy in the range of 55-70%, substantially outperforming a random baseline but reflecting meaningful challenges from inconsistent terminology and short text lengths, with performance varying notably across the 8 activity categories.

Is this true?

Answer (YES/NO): NO